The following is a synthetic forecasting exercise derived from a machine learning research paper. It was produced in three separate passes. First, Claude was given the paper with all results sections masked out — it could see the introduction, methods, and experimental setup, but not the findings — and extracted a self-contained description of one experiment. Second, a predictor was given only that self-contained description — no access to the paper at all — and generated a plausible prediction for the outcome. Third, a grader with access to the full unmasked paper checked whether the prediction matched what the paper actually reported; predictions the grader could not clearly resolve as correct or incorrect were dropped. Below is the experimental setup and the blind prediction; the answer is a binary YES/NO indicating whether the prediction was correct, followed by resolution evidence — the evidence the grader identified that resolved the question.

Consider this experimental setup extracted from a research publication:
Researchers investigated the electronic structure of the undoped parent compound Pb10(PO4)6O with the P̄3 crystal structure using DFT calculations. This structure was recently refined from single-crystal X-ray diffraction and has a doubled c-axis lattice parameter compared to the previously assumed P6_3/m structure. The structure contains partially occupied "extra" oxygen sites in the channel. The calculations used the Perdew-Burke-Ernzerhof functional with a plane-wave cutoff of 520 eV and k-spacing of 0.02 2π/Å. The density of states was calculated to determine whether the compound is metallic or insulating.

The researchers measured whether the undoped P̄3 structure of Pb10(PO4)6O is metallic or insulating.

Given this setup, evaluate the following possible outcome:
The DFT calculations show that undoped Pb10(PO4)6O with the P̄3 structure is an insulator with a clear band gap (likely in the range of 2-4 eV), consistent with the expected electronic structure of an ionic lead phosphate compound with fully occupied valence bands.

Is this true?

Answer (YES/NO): YES